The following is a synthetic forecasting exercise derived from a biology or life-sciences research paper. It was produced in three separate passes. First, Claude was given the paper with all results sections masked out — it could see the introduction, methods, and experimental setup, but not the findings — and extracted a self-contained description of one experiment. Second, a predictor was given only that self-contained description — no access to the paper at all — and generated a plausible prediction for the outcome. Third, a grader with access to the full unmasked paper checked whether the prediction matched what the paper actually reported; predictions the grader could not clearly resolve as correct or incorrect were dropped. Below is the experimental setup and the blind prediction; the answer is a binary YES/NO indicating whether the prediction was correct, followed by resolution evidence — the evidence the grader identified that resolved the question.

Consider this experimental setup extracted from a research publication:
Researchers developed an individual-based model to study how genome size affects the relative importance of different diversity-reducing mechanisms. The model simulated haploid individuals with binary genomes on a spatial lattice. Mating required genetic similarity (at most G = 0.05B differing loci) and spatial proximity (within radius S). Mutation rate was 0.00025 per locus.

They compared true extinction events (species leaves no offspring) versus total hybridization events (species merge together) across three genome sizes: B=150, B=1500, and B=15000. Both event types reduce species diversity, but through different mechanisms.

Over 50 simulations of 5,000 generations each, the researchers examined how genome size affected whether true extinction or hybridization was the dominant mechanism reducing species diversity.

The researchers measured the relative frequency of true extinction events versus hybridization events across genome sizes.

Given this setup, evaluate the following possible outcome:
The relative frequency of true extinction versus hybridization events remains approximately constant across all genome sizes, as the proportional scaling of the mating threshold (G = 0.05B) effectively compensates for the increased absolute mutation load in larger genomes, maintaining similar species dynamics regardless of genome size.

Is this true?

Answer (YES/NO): NO